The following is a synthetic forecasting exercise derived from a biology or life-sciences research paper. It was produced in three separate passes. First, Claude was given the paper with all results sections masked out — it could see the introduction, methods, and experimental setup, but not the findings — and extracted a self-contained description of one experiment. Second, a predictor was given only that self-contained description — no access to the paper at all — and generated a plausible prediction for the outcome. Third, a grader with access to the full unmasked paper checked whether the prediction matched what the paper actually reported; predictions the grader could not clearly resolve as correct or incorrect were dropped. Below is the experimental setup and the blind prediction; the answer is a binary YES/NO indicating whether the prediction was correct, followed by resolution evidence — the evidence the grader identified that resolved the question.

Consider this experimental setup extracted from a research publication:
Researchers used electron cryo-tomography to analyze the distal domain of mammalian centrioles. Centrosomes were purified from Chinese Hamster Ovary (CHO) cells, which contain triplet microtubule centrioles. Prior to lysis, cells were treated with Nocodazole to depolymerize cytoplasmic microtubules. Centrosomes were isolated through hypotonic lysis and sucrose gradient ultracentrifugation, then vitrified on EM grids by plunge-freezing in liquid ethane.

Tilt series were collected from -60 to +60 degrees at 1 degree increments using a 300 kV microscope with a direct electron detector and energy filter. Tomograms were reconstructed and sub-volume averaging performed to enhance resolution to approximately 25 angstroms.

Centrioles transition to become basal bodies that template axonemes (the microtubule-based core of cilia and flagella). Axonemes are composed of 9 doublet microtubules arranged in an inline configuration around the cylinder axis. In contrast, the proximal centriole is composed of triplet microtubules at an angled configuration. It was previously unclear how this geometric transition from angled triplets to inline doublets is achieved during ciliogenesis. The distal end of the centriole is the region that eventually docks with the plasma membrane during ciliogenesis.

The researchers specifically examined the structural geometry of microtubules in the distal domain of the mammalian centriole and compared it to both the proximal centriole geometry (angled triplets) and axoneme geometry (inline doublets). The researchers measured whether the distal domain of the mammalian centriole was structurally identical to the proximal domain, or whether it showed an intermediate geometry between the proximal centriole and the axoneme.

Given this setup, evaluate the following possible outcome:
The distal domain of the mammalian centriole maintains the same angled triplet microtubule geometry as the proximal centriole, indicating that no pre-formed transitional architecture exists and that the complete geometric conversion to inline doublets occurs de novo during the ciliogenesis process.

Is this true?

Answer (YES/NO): NO